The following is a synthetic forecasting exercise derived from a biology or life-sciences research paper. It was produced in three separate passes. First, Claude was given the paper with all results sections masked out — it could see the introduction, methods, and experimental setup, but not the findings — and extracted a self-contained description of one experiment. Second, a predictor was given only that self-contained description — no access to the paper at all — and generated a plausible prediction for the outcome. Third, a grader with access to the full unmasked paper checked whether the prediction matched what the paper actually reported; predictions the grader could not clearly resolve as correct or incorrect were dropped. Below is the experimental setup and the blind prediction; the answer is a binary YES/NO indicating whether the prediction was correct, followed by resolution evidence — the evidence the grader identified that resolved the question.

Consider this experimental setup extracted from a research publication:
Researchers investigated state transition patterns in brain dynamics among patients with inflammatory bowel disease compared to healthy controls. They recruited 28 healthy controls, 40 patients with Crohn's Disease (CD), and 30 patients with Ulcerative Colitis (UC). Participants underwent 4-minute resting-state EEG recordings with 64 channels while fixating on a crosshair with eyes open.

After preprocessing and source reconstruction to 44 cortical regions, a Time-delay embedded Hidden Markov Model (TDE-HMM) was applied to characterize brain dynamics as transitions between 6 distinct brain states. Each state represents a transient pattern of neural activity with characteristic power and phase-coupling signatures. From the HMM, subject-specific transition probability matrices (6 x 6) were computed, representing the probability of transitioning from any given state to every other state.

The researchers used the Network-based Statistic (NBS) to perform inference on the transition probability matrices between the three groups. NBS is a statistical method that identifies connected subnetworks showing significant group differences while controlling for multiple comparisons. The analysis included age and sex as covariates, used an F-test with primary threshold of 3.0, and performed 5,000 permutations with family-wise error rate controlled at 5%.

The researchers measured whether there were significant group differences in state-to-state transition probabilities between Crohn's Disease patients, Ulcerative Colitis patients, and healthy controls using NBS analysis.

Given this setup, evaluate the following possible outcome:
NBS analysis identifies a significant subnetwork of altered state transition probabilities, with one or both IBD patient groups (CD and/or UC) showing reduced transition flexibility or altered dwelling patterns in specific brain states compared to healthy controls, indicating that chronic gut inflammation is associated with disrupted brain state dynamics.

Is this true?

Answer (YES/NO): NO